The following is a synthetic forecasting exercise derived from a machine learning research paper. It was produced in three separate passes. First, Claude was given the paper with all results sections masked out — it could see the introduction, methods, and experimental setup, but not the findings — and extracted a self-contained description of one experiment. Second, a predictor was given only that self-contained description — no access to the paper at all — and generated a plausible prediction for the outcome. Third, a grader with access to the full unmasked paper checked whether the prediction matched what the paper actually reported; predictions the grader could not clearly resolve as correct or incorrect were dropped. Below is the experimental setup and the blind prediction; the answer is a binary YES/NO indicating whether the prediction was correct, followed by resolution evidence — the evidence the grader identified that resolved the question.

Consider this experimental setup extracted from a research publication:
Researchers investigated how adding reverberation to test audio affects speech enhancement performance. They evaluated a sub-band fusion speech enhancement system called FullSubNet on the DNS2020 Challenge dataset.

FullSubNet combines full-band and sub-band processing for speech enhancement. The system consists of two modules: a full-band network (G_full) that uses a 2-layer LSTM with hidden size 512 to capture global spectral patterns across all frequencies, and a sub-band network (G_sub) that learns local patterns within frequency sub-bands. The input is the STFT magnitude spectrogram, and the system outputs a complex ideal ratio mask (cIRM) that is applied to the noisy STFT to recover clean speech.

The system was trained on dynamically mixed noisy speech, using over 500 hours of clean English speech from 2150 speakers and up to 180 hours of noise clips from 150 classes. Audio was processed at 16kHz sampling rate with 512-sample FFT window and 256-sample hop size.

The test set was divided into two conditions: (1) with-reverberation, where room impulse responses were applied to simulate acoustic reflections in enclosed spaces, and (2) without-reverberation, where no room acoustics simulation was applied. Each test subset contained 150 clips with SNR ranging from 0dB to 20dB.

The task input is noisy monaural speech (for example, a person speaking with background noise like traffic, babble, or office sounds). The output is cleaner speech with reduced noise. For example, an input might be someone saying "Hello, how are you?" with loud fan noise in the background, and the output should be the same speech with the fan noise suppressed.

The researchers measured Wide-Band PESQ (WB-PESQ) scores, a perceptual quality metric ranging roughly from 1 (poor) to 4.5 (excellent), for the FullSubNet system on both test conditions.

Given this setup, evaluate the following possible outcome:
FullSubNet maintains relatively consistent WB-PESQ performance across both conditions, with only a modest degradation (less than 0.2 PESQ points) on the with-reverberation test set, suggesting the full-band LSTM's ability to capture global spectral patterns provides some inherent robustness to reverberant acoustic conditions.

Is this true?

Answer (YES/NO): NO